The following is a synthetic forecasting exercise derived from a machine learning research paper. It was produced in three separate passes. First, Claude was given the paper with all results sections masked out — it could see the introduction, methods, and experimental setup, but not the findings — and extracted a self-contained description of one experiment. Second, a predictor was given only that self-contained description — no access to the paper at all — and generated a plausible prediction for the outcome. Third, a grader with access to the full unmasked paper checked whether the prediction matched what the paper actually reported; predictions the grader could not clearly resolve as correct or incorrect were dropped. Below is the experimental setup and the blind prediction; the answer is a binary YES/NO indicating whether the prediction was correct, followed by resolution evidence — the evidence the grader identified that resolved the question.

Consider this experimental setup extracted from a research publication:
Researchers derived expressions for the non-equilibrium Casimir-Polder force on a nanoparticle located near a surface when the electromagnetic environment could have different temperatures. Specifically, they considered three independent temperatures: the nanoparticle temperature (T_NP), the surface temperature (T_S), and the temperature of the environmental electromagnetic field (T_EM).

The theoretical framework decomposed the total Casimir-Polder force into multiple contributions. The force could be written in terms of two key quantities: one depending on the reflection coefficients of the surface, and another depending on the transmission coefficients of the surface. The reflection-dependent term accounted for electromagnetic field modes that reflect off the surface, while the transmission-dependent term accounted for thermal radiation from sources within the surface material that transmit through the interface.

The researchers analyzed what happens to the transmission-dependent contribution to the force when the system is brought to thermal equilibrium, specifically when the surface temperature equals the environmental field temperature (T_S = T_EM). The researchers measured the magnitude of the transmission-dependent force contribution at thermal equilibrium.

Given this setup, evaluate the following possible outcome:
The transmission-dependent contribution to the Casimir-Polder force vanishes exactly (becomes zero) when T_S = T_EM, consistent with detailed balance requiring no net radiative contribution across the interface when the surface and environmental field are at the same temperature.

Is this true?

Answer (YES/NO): YES